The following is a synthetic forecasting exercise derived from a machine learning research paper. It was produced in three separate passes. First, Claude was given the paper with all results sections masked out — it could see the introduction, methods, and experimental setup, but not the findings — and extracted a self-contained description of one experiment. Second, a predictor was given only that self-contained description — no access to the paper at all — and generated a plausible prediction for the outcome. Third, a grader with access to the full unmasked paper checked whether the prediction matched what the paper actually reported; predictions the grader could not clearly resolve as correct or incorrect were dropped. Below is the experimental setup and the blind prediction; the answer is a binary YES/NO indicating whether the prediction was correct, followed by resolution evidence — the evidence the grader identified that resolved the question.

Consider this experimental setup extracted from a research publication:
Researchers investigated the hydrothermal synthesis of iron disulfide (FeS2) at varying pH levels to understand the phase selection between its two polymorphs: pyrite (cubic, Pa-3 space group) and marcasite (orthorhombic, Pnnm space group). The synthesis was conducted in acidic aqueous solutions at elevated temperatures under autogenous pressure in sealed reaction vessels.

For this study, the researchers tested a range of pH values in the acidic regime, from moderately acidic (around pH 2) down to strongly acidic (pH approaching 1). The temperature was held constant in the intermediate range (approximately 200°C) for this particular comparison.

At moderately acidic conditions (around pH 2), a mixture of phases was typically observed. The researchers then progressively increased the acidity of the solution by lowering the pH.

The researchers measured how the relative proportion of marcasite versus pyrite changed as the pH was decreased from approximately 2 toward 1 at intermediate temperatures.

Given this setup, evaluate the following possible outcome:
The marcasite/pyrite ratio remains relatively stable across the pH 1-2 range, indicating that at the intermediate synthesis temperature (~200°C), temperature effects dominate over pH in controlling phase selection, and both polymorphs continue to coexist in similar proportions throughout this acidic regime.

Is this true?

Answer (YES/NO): NO